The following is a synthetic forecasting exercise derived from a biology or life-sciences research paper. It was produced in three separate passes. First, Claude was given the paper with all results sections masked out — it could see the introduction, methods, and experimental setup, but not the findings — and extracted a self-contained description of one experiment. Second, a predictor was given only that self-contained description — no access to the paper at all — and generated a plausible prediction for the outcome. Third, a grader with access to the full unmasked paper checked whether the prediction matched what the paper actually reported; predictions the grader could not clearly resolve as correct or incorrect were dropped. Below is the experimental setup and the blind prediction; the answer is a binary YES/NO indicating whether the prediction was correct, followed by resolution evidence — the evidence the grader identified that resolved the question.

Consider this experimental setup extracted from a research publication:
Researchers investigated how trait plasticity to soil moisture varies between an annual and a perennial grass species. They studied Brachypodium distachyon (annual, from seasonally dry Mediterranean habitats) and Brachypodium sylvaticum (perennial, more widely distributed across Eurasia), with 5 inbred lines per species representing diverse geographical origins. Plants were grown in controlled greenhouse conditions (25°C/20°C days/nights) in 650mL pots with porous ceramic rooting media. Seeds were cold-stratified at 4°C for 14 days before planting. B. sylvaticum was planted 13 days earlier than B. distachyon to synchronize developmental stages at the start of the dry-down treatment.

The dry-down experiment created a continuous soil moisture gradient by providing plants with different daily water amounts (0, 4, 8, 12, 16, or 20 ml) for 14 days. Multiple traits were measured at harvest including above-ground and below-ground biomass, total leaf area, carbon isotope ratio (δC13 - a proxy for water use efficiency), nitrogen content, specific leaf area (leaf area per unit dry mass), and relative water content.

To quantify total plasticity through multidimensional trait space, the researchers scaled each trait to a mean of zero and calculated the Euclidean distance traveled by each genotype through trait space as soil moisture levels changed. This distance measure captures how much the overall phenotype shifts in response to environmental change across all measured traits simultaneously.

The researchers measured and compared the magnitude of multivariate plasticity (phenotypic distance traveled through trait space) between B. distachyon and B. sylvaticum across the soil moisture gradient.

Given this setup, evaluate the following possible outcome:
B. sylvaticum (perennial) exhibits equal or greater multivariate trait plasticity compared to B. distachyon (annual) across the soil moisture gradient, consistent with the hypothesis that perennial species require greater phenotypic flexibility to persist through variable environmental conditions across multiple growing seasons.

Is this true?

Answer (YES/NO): NO